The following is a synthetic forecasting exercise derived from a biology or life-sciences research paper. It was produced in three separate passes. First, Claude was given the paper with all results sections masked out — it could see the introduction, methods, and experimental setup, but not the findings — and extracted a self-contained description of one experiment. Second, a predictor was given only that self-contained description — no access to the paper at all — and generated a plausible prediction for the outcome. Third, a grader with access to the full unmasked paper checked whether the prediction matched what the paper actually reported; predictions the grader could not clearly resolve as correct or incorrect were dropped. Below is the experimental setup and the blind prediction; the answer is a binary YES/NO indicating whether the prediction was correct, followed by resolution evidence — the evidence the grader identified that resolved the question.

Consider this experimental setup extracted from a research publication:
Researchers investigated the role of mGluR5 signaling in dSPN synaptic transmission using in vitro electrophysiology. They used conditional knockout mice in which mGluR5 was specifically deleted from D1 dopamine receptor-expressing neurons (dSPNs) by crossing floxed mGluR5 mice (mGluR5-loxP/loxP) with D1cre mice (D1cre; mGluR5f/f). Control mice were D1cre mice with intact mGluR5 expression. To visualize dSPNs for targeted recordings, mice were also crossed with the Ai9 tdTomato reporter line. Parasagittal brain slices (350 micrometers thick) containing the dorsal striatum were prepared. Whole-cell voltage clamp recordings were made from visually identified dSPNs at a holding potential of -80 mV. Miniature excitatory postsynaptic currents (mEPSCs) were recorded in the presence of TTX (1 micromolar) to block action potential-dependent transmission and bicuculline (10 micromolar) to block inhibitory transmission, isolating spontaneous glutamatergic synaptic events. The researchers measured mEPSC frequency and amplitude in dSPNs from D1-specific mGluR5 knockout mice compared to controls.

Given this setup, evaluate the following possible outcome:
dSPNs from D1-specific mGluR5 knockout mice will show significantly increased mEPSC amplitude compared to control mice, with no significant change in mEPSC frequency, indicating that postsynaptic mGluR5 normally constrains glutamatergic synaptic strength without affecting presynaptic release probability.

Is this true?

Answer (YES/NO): NO